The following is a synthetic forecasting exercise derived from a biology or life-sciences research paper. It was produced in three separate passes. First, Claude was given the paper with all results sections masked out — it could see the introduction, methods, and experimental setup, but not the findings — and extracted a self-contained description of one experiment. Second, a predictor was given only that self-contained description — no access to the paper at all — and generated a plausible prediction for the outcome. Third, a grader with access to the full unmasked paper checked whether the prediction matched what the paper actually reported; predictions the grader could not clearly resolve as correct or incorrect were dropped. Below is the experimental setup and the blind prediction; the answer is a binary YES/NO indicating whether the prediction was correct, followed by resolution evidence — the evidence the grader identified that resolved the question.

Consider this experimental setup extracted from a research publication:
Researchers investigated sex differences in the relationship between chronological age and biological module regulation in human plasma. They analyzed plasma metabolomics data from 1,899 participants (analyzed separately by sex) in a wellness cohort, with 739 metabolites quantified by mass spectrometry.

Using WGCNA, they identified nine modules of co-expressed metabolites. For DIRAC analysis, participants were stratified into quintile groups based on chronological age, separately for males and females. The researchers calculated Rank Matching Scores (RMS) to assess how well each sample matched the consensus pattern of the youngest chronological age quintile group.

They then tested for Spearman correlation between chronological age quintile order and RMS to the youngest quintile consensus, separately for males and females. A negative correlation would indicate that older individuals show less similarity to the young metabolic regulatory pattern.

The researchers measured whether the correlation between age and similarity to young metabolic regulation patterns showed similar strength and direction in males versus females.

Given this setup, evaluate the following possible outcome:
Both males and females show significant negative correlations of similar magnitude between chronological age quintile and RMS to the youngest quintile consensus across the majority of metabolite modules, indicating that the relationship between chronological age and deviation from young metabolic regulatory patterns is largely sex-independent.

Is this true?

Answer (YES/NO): NO